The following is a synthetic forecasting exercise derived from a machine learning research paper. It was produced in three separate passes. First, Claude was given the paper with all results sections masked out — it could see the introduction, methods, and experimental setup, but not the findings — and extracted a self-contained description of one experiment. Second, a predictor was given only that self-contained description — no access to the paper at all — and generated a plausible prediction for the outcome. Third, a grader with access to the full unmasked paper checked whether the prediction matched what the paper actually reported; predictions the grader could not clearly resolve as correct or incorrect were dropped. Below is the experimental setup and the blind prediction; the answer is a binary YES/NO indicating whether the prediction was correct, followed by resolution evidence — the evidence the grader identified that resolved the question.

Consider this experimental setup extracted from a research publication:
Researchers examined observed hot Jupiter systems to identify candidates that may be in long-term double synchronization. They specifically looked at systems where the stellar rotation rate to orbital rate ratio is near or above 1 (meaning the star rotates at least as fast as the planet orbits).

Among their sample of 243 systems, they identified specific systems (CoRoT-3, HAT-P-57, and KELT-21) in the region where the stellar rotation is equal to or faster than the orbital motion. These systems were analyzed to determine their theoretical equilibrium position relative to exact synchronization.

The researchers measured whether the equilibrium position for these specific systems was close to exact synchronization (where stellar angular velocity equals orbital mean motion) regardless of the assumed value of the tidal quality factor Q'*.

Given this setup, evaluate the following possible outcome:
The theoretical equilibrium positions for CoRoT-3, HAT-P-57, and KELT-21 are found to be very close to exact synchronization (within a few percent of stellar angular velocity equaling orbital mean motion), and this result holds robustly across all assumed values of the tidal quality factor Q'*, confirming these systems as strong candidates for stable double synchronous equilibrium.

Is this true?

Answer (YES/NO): YES